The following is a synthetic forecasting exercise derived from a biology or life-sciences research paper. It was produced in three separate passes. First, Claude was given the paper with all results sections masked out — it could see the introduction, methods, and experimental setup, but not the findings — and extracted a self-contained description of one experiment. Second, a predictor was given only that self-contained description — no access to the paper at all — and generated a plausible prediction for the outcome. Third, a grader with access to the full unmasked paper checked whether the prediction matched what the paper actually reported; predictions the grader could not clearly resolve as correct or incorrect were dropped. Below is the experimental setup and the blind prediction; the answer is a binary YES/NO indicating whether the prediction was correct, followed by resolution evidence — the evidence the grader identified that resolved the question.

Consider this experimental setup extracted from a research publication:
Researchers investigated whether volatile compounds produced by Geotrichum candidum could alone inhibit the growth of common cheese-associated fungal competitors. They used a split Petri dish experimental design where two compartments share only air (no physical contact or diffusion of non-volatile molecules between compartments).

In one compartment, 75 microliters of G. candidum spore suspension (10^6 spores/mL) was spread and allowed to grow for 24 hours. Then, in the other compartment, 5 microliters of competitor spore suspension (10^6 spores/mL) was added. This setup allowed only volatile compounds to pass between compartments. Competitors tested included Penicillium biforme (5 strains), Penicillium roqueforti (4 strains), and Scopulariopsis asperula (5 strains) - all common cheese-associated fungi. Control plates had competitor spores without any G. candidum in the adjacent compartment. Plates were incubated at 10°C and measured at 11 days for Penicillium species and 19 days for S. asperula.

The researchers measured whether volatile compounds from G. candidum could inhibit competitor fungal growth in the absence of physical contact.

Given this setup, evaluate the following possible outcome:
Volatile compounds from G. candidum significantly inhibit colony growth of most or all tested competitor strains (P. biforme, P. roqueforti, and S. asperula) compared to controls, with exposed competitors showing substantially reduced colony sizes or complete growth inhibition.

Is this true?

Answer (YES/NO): NO